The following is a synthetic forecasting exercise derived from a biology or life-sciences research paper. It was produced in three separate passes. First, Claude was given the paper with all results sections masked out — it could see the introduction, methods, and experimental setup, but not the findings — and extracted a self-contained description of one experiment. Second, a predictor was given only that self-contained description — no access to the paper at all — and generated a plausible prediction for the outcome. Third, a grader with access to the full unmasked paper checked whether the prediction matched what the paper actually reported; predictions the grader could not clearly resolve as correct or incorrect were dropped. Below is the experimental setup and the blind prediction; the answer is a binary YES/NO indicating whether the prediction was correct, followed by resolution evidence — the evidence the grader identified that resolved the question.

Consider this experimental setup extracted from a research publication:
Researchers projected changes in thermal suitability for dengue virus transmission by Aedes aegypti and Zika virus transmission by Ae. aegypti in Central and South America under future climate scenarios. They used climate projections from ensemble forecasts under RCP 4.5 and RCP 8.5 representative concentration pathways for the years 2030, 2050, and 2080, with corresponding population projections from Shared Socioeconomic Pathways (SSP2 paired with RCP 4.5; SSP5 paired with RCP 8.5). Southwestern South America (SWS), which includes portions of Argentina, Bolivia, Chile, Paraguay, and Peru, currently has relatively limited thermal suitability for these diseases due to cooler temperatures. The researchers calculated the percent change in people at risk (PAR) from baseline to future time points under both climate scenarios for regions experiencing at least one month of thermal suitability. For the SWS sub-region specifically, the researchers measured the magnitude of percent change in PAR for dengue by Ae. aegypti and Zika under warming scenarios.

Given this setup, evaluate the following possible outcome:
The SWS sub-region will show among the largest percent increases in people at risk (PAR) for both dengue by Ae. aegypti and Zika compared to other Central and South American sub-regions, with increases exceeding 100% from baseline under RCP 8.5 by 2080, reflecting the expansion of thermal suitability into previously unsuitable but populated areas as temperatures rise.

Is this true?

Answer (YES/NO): YES